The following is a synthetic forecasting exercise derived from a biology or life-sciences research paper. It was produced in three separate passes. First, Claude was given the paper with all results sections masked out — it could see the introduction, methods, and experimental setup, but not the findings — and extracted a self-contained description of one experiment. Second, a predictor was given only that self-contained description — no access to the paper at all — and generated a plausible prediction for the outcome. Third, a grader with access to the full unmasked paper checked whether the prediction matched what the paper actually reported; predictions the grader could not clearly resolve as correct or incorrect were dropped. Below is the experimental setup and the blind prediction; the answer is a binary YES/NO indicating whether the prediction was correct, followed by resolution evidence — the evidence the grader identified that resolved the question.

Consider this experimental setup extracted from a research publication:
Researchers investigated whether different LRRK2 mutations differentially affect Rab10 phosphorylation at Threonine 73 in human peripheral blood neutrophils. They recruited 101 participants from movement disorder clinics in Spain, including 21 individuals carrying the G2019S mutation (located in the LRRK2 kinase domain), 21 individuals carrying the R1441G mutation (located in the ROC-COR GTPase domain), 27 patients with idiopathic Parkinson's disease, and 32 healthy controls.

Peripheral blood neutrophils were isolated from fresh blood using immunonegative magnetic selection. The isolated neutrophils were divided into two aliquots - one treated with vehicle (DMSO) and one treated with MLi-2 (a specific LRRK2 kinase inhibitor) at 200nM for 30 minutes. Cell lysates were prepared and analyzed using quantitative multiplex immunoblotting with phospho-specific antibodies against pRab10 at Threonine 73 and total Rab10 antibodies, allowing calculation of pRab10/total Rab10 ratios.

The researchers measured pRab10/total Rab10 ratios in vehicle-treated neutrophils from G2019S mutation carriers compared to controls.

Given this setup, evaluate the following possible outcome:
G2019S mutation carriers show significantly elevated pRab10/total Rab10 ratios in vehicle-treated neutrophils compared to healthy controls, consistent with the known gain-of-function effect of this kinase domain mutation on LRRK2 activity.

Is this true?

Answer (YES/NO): NO